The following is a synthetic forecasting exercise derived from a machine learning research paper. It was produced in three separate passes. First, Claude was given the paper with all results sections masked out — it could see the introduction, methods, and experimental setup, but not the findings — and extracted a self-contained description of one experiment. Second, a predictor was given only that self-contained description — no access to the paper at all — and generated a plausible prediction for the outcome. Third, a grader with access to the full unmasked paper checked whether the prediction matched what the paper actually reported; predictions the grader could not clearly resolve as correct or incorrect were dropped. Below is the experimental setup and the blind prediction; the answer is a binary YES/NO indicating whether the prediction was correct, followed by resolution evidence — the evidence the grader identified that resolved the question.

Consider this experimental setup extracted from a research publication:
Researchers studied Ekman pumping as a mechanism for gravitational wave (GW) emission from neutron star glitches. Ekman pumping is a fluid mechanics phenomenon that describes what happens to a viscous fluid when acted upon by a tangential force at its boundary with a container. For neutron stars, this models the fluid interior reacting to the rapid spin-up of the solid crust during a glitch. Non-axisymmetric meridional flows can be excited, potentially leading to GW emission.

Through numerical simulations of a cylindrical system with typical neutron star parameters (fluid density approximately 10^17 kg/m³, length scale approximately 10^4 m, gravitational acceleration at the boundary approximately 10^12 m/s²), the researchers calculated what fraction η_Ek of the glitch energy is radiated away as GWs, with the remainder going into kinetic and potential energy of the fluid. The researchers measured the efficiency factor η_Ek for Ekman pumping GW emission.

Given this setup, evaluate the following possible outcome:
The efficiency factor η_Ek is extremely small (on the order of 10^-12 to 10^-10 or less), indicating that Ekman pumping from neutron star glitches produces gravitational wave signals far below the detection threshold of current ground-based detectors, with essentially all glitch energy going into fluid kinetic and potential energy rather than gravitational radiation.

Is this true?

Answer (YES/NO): NO